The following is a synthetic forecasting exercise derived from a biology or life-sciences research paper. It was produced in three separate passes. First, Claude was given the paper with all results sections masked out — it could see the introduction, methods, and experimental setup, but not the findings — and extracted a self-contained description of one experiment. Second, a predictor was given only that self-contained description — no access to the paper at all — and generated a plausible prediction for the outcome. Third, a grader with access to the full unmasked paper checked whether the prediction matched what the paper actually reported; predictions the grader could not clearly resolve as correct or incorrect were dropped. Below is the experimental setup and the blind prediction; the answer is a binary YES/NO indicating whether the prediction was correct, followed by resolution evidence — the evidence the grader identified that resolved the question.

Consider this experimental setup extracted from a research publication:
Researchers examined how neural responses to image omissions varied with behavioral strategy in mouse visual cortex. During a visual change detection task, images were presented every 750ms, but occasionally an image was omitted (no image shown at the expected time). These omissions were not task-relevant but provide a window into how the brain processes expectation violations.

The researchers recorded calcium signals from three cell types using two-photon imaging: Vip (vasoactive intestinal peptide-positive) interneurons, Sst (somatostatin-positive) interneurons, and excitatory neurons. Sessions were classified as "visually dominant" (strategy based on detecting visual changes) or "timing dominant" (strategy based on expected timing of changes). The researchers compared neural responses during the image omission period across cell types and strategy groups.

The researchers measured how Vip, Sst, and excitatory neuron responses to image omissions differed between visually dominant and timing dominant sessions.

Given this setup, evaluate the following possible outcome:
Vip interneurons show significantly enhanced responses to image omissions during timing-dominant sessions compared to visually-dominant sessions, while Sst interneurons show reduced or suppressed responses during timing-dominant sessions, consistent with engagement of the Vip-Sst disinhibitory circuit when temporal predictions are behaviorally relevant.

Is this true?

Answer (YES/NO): NO